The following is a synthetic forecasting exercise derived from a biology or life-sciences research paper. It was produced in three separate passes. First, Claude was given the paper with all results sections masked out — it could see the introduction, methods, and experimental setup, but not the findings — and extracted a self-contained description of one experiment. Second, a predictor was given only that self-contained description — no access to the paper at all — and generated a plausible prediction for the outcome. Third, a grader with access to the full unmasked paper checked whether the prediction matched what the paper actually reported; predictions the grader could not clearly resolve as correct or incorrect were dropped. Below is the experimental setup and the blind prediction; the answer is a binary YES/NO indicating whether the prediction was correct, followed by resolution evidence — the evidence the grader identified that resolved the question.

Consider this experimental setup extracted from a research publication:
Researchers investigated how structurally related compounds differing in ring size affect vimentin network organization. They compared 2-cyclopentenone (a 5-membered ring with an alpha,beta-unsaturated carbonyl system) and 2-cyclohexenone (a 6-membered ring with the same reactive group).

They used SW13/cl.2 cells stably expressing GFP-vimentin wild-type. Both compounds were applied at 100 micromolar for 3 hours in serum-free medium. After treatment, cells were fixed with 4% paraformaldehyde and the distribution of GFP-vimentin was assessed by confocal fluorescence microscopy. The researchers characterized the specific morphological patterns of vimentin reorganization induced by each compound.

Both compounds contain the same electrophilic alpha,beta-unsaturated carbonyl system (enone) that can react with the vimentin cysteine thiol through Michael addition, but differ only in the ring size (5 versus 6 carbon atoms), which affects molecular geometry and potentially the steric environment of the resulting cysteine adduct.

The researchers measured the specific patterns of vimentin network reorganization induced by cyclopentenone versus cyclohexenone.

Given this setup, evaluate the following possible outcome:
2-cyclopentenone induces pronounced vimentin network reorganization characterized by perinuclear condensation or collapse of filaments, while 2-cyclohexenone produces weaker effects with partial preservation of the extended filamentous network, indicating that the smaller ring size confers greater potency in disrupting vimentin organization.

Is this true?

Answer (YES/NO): NO